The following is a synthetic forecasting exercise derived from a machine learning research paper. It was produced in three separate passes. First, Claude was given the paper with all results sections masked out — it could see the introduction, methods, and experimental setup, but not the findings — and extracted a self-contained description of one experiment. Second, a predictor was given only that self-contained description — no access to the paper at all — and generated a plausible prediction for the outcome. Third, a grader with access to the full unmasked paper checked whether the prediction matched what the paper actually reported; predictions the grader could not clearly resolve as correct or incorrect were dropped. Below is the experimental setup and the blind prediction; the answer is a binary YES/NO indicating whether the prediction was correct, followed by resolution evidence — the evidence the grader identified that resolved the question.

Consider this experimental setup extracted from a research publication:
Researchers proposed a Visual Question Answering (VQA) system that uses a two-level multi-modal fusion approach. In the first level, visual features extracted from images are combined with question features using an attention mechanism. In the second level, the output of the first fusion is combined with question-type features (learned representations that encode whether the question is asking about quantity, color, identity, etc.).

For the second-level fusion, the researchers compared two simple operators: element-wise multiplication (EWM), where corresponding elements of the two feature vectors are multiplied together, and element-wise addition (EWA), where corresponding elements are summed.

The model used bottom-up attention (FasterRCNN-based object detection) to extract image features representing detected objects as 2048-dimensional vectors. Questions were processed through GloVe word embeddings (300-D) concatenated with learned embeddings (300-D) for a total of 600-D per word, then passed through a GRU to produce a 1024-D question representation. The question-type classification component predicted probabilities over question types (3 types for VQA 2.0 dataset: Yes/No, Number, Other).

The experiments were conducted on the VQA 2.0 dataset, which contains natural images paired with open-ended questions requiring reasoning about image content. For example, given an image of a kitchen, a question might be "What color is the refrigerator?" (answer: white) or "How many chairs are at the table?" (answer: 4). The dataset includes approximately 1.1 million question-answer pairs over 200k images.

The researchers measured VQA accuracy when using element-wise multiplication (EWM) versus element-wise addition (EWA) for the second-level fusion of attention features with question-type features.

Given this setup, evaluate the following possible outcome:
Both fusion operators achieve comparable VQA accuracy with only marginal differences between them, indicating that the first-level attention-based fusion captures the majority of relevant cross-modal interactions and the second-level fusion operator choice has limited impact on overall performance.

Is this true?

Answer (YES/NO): NO